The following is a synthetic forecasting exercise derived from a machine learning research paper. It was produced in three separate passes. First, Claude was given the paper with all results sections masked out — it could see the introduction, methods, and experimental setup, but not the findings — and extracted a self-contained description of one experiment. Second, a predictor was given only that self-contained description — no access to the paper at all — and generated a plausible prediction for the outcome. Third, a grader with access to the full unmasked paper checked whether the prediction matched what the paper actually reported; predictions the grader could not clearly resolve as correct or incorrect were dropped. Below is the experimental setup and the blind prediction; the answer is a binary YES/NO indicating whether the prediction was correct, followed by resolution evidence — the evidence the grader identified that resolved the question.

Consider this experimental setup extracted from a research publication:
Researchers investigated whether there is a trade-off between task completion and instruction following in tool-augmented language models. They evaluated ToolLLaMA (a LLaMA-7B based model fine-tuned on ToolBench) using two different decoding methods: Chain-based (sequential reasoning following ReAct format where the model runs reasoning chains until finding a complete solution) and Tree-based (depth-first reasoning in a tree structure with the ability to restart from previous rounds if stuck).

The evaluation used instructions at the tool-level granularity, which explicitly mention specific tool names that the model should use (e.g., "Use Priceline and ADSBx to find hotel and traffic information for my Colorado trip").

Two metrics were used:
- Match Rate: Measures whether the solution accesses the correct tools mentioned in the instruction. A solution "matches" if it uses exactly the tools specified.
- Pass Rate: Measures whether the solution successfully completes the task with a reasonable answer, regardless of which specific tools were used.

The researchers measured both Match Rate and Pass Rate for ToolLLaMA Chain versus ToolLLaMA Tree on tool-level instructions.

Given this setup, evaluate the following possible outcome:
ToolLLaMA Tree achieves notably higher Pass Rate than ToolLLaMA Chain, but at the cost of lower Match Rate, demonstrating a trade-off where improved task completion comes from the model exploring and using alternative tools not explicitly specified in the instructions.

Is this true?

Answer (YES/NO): YES